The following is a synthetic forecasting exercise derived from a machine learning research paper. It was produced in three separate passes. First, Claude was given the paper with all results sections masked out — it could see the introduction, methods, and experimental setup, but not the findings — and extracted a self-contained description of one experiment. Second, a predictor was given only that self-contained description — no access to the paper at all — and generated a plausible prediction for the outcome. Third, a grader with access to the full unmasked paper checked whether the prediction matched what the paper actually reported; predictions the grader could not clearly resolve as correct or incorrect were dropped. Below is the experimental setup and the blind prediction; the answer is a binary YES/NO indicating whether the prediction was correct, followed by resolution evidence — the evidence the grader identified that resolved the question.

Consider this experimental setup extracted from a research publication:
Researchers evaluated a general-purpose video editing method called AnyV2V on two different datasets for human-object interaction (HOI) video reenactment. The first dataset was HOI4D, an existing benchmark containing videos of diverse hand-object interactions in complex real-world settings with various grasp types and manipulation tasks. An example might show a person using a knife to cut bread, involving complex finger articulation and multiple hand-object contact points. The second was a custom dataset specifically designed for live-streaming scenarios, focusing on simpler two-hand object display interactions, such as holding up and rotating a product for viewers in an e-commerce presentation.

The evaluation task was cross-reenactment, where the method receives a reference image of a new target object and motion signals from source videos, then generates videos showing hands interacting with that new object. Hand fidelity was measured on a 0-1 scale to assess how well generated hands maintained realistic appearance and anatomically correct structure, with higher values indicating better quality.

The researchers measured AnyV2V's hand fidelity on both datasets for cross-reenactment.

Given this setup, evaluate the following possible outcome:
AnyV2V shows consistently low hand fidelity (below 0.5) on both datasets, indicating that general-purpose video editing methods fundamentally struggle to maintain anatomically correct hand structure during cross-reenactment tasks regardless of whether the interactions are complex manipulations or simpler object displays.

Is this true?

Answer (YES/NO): NO